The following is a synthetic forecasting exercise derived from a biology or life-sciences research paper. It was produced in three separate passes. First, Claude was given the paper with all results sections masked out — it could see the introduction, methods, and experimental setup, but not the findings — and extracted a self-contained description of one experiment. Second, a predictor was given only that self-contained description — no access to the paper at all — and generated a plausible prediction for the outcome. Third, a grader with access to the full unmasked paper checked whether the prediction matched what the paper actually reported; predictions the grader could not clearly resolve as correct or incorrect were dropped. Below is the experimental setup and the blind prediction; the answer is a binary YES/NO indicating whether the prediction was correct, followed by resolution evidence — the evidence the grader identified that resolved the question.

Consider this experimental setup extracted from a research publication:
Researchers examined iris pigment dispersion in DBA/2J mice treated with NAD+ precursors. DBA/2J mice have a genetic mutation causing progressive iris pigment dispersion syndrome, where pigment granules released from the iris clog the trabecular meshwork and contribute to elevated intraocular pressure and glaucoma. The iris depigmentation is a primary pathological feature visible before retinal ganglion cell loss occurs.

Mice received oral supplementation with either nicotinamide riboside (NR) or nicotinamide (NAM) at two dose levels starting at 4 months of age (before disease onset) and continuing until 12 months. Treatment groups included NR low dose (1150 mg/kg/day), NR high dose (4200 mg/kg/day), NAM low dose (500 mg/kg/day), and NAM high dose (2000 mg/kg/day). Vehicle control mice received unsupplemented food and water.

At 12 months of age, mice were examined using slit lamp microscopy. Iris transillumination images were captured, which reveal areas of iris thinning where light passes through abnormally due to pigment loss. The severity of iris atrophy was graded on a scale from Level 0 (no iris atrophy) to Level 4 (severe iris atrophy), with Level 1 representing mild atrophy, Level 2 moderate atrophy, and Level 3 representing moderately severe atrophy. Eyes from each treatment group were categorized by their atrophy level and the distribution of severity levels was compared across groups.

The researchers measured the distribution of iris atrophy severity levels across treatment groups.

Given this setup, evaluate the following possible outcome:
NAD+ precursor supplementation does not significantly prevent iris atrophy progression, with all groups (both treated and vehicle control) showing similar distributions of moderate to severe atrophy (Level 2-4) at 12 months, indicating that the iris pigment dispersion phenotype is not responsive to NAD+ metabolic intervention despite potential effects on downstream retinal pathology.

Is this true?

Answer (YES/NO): NO